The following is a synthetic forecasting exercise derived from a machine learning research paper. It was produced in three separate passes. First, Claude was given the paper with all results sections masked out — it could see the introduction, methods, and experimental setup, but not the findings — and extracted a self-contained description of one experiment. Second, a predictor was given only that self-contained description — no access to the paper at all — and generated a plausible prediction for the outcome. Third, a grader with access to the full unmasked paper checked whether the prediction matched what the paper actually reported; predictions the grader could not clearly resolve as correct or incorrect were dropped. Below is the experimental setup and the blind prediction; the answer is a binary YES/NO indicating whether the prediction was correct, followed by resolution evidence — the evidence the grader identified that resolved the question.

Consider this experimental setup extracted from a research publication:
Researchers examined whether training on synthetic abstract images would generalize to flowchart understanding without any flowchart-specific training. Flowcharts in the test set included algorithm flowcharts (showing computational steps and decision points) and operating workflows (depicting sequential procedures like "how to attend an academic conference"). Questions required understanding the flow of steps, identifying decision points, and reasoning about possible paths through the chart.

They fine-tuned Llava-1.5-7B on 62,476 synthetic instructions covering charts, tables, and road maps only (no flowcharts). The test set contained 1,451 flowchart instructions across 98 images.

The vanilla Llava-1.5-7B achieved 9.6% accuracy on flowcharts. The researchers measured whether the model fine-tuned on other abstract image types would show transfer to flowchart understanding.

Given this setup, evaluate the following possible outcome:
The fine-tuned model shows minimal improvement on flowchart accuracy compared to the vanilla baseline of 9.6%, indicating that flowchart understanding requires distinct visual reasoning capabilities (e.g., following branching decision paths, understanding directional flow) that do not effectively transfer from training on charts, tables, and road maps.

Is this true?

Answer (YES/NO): NO